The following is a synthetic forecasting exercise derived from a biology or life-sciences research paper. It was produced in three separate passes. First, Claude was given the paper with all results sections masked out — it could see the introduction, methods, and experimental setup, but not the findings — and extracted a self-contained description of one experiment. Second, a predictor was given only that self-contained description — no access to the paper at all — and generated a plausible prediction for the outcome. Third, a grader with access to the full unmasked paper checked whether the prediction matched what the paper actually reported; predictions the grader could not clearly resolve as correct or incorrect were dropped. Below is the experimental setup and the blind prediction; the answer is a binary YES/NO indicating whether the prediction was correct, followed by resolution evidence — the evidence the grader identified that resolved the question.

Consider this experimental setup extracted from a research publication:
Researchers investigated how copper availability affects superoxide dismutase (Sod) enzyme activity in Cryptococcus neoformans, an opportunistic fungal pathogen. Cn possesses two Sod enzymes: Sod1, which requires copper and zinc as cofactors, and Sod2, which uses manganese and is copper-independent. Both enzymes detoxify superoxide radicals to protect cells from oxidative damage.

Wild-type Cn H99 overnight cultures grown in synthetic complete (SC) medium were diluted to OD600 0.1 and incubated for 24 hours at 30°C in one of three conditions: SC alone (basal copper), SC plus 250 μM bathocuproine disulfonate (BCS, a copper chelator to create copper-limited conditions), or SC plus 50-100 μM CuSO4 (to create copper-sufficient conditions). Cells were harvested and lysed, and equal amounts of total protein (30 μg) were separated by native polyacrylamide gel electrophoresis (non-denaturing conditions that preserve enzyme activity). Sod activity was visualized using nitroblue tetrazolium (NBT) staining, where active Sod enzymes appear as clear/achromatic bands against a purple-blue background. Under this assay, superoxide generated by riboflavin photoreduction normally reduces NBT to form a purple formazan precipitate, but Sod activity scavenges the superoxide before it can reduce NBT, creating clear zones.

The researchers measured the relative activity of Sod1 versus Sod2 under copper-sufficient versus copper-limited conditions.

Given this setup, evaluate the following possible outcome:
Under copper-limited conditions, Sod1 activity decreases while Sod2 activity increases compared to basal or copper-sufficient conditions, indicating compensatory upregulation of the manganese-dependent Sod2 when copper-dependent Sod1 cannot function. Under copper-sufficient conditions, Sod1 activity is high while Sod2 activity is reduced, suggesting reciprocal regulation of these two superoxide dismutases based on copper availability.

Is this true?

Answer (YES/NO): YES